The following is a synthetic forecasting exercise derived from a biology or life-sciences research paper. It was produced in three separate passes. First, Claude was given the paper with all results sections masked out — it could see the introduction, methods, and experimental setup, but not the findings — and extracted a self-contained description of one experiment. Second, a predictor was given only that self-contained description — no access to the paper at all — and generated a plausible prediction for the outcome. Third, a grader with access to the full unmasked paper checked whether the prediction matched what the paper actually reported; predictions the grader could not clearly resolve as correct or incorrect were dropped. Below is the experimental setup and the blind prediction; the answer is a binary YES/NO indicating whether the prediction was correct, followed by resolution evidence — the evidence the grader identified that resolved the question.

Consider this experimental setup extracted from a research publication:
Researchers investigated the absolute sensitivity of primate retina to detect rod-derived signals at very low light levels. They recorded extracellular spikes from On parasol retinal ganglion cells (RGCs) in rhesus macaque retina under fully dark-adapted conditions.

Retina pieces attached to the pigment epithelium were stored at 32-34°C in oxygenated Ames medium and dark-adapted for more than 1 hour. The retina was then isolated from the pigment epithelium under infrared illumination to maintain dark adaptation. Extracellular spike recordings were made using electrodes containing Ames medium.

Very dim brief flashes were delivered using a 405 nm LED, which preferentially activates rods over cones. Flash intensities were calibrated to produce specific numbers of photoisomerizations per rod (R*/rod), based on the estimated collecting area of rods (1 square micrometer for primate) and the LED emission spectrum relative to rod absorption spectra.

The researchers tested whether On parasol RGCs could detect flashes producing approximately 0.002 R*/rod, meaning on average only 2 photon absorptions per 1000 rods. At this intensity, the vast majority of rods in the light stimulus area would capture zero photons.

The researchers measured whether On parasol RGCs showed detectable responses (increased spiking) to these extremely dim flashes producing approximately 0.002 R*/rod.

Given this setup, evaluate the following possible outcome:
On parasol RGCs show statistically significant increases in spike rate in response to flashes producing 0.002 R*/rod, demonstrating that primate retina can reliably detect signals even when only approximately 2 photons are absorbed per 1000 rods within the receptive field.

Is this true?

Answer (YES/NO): YES